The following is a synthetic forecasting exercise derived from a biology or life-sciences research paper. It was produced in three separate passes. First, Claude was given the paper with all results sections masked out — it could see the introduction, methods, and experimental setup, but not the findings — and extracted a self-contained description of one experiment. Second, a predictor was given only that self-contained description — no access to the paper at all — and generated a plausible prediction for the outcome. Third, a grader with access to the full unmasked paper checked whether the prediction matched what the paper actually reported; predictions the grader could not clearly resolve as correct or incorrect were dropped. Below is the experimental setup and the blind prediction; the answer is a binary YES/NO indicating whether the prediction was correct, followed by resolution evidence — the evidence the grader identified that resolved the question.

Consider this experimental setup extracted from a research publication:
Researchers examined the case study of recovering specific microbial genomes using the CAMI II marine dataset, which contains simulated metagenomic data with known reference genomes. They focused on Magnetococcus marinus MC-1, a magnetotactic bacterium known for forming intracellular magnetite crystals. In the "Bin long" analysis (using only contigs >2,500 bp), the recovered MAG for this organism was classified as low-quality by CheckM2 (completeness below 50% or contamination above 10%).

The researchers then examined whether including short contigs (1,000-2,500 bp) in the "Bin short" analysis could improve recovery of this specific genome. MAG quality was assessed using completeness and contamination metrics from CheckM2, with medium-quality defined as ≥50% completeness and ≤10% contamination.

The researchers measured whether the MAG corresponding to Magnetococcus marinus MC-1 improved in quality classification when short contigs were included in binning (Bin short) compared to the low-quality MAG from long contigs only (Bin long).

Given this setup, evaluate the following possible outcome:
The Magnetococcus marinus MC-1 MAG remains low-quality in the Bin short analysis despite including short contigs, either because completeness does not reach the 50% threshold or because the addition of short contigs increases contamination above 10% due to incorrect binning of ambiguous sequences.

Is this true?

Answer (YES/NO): NO